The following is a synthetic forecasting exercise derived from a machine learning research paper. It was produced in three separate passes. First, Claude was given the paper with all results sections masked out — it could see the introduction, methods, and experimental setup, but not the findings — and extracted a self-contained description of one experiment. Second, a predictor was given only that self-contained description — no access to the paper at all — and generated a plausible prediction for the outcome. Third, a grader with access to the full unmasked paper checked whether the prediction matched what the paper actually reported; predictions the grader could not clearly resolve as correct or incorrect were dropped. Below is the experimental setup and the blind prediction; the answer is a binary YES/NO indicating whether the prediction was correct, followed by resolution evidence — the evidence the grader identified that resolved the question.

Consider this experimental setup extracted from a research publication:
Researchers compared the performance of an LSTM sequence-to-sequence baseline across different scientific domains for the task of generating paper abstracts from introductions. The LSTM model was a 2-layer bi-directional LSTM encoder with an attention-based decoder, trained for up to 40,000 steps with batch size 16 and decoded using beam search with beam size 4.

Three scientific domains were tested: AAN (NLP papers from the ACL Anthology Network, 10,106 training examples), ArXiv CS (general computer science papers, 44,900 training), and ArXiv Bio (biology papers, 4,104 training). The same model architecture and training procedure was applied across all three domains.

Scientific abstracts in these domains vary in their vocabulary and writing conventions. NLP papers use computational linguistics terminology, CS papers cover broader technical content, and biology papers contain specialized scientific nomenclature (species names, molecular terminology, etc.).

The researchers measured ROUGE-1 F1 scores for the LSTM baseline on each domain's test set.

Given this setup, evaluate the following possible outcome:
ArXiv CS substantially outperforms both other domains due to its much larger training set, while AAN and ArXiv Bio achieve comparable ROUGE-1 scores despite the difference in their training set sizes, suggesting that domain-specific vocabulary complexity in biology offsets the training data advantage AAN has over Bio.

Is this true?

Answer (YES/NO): NO